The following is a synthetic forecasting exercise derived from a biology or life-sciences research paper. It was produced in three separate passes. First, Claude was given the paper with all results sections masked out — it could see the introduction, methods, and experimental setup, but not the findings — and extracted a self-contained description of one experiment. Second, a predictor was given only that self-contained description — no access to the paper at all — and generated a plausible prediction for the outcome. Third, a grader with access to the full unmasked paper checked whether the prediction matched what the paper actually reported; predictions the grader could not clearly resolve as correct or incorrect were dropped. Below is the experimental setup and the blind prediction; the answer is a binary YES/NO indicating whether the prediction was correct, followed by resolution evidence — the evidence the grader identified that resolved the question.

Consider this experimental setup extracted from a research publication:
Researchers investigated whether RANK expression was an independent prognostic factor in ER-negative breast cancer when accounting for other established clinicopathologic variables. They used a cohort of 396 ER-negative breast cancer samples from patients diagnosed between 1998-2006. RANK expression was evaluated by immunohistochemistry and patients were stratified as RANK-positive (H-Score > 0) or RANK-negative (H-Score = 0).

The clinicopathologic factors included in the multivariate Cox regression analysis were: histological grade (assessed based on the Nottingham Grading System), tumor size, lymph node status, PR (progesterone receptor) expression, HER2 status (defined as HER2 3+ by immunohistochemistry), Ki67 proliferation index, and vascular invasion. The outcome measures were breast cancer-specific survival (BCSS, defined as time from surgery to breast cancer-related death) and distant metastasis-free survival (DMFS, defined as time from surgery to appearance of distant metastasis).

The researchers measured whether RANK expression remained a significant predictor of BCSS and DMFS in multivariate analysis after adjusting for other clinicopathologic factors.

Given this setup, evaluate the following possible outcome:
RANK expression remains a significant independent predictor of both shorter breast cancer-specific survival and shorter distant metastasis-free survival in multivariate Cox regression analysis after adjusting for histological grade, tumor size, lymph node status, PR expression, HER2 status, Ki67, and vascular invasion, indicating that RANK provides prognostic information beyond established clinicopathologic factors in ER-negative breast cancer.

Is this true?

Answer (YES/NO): NO